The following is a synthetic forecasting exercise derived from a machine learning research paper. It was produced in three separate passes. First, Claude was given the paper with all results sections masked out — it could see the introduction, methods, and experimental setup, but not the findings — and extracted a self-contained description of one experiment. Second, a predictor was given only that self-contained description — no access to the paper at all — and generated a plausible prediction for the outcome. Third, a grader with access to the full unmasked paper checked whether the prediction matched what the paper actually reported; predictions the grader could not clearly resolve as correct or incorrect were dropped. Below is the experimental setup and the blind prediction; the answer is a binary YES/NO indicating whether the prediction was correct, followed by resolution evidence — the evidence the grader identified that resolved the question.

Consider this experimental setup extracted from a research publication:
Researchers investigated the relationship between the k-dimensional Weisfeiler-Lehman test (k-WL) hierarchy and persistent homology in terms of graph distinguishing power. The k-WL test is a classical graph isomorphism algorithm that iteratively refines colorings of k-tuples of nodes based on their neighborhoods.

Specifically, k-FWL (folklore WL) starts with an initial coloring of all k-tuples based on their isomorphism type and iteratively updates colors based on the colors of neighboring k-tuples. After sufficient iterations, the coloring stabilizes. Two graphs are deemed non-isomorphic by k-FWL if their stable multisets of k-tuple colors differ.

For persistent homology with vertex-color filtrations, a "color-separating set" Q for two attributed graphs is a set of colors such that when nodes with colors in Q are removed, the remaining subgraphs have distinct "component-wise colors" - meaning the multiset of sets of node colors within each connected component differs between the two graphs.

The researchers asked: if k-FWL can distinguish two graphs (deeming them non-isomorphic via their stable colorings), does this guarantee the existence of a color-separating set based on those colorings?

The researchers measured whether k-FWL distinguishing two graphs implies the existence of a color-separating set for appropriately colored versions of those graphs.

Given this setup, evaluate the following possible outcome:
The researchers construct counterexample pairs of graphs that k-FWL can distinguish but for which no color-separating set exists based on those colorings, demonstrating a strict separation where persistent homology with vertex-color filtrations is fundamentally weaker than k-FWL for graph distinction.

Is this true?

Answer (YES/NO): NO